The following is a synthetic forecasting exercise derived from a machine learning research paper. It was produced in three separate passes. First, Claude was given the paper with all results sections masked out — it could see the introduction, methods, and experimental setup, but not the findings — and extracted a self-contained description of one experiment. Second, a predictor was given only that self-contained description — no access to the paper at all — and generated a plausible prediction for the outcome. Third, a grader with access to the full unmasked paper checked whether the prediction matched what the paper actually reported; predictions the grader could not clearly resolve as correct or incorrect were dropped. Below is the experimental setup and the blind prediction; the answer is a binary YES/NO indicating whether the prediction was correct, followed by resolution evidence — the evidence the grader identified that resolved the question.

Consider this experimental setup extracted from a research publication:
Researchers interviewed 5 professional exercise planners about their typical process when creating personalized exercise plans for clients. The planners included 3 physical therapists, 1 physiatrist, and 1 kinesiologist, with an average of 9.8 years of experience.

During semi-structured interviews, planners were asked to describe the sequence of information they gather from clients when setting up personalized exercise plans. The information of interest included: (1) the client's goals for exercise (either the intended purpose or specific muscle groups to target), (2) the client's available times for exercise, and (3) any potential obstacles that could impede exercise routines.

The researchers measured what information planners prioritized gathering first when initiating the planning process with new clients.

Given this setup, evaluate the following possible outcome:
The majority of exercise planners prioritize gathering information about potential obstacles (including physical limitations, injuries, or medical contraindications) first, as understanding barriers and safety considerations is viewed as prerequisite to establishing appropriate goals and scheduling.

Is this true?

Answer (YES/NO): NO